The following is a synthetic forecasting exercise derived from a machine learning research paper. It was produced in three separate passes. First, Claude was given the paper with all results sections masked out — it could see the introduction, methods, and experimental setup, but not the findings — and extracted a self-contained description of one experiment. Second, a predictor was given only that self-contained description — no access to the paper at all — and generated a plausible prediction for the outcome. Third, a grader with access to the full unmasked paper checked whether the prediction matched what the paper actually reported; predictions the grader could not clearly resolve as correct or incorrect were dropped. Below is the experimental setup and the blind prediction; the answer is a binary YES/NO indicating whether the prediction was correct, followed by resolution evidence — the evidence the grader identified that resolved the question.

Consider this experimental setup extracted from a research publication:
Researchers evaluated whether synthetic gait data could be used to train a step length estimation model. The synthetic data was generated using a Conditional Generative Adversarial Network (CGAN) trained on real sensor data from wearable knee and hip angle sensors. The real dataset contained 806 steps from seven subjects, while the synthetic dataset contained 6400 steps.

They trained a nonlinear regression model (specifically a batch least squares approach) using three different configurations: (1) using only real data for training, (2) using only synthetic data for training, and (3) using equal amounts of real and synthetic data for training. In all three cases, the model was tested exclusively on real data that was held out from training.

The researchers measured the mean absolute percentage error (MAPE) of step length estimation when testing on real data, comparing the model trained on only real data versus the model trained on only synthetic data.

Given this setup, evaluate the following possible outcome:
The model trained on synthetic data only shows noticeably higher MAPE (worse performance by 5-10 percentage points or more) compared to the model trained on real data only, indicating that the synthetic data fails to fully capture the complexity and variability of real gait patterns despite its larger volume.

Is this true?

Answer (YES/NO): NO